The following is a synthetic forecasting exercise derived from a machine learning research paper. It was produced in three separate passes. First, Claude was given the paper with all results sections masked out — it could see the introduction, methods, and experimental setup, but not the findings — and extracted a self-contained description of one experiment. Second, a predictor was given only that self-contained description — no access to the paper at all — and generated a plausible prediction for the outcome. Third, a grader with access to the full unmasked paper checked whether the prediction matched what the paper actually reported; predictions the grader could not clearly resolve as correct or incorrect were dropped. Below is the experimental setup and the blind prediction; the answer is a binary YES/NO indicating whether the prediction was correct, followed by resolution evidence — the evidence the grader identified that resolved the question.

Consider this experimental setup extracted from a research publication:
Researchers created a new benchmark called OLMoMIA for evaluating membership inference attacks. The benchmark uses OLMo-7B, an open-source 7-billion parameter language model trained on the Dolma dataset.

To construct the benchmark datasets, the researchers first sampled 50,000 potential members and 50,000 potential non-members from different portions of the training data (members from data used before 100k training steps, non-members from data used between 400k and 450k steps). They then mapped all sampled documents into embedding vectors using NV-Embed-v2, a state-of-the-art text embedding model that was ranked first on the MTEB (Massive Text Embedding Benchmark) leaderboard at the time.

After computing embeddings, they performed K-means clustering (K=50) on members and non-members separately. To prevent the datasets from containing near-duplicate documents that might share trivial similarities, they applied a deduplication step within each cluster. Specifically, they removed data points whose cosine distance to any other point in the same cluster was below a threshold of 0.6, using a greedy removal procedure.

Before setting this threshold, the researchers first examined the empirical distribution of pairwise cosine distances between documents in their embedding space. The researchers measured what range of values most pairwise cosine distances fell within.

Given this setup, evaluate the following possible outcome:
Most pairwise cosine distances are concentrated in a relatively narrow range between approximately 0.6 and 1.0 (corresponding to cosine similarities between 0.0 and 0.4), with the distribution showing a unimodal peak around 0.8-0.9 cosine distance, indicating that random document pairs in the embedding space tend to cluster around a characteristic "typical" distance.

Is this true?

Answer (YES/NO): NO